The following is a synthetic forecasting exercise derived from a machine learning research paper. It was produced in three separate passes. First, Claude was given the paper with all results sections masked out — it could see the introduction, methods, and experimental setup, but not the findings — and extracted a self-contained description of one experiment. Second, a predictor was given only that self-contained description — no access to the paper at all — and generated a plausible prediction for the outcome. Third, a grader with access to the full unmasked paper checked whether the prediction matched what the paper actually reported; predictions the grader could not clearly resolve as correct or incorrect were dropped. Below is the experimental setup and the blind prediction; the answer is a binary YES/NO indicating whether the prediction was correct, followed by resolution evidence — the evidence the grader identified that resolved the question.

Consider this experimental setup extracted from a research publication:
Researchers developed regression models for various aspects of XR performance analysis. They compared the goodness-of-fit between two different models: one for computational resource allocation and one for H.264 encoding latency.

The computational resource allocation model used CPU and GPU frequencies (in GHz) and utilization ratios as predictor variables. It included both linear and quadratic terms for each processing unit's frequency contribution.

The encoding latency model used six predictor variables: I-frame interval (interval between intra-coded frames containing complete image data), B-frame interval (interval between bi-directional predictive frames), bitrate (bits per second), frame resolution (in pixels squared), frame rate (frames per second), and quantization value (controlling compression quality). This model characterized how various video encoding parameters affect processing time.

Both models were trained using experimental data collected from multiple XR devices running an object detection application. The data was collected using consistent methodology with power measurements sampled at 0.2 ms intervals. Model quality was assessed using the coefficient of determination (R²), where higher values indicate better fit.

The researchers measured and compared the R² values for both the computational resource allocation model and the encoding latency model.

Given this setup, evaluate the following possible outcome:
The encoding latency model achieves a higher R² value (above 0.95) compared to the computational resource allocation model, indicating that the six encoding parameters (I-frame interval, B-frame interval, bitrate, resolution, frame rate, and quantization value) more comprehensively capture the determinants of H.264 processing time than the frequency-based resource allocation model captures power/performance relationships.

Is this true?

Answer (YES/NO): NO